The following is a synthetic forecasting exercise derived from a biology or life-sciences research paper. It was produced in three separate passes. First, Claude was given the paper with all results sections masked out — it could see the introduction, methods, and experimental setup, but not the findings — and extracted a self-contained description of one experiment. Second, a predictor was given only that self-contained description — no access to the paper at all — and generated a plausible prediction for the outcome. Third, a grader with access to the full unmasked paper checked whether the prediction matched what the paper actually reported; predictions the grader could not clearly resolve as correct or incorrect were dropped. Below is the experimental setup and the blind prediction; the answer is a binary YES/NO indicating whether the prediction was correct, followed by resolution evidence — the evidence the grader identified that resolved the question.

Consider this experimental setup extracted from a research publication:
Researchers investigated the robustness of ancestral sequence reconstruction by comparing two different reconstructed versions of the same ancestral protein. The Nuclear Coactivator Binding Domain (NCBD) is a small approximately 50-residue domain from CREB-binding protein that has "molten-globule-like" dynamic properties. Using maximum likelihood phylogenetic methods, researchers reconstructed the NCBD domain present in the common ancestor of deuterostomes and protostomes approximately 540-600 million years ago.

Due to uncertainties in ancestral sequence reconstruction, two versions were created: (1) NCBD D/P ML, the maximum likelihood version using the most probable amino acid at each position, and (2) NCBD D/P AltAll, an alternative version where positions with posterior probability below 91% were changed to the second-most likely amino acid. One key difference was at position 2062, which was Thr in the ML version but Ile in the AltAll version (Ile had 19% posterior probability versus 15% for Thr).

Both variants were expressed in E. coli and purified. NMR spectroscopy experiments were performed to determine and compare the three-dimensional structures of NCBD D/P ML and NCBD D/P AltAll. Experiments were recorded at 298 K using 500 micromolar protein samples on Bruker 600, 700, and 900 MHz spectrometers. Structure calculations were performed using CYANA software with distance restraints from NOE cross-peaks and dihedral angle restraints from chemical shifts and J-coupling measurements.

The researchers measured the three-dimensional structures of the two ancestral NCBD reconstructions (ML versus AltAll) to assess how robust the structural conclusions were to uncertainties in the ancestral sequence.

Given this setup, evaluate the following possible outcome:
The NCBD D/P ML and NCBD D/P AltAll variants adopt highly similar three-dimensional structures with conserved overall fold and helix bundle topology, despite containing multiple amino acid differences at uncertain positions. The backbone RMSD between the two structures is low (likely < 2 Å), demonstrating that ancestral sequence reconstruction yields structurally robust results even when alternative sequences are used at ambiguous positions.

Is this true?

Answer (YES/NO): NO